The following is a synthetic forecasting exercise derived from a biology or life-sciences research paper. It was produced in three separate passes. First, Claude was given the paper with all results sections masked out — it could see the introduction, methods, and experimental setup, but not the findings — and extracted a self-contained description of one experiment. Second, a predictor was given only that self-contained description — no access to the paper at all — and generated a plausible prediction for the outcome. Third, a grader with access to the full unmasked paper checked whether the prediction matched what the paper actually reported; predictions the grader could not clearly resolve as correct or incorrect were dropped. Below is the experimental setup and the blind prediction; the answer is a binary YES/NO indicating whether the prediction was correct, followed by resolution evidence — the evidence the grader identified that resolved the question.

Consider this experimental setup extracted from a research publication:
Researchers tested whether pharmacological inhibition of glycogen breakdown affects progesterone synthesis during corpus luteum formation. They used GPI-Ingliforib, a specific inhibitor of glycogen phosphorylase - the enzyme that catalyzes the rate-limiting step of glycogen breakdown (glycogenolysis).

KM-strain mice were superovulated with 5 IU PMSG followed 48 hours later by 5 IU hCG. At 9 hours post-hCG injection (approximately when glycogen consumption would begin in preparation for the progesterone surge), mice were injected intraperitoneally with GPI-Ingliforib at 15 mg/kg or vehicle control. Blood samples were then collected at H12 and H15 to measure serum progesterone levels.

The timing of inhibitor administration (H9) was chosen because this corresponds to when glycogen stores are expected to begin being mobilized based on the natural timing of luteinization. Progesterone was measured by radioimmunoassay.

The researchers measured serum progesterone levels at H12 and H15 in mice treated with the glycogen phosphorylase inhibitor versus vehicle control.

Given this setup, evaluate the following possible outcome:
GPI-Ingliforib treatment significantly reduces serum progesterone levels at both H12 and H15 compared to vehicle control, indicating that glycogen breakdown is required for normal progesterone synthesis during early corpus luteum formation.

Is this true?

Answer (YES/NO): YES